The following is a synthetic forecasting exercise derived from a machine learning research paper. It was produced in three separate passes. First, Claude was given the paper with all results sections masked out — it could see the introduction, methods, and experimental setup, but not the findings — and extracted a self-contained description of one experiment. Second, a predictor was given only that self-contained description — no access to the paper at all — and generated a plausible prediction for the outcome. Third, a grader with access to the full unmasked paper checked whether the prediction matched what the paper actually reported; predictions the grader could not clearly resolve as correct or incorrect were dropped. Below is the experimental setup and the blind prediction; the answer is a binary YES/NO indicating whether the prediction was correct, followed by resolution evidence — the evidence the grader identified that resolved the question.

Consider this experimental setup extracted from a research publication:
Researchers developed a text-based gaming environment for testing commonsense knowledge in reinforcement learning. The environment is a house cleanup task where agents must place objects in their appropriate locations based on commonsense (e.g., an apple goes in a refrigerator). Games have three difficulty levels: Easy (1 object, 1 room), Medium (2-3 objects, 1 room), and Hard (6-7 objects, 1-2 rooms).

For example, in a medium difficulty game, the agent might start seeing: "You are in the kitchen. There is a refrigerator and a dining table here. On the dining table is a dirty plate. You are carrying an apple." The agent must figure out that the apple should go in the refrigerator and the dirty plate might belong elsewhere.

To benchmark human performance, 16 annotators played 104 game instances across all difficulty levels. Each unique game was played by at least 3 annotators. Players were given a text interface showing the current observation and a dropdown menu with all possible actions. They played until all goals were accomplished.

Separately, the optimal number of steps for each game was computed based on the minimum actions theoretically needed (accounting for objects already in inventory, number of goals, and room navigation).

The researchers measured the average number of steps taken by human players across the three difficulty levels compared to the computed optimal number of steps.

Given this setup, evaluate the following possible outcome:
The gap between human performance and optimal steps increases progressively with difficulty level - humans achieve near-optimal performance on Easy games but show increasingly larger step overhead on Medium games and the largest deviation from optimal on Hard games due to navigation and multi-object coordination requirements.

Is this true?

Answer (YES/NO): NO